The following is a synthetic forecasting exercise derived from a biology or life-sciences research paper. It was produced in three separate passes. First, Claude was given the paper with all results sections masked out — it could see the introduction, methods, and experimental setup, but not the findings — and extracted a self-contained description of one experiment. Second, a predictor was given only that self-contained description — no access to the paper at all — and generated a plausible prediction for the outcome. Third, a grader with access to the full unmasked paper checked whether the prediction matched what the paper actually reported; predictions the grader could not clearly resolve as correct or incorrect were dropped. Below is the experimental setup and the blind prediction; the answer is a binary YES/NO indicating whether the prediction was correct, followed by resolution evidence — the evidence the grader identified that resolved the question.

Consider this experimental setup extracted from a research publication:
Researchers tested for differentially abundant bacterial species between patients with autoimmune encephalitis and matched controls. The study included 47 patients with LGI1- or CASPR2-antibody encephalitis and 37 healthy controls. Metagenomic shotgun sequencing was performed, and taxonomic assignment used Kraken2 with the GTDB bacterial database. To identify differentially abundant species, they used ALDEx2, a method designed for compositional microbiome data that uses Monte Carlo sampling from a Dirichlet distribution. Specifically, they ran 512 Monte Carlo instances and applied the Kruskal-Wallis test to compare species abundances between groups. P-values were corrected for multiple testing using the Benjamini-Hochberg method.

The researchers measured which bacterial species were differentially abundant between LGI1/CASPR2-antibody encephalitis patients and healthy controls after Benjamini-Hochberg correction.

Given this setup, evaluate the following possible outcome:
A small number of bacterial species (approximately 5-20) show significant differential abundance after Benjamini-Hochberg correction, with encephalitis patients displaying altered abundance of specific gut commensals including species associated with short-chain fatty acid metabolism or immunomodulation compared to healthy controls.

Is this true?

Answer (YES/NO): NO